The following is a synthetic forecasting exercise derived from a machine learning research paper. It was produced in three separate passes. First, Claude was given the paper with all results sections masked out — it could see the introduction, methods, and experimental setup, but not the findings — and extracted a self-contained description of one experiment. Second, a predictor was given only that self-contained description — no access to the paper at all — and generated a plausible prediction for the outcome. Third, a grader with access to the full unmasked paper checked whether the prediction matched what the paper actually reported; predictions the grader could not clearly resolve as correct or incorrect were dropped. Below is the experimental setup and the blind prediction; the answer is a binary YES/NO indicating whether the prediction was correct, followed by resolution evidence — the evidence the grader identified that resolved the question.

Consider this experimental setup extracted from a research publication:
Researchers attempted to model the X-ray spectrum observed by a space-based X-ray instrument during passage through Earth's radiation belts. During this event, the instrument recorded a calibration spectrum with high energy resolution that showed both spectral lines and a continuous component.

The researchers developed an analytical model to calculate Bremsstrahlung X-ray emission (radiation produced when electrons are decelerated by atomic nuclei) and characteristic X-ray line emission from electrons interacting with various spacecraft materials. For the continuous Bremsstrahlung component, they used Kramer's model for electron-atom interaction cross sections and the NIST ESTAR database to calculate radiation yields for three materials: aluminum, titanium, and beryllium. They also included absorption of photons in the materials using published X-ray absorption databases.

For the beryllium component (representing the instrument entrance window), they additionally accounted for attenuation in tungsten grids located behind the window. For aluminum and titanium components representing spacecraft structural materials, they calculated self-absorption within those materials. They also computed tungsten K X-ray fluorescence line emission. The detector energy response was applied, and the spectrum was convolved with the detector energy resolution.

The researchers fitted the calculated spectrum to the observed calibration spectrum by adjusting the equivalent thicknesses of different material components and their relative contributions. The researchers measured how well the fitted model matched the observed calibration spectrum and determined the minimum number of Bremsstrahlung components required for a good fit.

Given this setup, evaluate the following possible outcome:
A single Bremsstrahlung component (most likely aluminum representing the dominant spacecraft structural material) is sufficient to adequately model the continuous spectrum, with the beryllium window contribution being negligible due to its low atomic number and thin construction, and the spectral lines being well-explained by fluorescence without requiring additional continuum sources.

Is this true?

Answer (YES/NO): NO